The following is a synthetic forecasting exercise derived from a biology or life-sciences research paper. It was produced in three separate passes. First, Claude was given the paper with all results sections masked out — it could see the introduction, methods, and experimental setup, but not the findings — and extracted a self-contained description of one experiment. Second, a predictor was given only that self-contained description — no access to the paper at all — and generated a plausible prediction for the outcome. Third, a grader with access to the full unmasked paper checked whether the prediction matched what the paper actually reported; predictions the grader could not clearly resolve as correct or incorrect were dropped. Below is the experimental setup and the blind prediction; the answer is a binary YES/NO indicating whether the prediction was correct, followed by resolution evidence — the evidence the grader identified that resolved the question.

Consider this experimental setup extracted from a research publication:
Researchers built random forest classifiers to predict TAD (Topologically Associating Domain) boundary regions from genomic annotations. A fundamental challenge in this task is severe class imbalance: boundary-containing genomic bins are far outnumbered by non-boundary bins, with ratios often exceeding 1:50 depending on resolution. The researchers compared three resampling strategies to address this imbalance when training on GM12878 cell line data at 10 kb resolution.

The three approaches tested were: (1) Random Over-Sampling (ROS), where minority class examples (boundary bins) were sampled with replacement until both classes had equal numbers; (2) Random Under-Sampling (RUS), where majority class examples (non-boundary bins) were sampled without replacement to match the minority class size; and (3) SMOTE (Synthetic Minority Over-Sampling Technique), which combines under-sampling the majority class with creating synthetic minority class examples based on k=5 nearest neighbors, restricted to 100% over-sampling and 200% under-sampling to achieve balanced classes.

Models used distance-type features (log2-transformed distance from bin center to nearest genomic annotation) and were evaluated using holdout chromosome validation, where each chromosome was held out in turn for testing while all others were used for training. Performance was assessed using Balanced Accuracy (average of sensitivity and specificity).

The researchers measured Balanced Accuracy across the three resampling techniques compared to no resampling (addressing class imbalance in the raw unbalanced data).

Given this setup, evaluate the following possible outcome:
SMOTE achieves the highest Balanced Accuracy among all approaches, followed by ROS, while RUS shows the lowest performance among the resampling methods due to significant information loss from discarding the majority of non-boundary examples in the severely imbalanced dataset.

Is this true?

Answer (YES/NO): NO